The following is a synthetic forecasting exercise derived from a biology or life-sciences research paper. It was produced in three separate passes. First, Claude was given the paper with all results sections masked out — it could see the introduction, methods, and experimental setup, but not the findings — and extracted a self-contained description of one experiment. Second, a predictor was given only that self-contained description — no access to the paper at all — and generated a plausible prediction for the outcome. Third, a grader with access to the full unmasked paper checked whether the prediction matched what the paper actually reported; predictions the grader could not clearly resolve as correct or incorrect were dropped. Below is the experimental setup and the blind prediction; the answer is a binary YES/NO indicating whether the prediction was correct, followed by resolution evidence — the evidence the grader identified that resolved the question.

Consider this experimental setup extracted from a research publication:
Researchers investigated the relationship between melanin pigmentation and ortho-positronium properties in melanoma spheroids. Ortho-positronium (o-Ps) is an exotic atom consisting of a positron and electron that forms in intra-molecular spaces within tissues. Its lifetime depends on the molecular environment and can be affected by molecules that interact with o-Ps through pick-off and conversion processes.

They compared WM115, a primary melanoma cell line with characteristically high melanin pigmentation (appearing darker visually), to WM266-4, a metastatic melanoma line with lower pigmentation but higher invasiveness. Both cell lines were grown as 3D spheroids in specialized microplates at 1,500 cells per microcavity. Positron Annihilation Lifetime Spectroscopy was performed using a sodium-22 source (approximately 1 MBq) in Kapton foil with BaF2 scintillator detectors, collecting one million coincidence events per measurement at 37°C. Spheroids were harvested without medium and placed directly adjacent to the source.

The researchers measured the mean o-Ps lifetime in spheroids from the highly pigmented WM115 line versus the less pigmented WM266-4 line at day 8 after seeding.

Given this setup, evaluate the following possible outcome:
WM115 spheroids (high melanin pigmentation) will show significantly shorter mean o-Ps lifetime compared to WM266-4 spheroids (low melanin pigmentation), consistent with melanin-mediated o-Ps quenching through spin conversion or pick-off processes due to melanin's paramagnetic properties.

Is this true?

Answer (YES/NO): NO